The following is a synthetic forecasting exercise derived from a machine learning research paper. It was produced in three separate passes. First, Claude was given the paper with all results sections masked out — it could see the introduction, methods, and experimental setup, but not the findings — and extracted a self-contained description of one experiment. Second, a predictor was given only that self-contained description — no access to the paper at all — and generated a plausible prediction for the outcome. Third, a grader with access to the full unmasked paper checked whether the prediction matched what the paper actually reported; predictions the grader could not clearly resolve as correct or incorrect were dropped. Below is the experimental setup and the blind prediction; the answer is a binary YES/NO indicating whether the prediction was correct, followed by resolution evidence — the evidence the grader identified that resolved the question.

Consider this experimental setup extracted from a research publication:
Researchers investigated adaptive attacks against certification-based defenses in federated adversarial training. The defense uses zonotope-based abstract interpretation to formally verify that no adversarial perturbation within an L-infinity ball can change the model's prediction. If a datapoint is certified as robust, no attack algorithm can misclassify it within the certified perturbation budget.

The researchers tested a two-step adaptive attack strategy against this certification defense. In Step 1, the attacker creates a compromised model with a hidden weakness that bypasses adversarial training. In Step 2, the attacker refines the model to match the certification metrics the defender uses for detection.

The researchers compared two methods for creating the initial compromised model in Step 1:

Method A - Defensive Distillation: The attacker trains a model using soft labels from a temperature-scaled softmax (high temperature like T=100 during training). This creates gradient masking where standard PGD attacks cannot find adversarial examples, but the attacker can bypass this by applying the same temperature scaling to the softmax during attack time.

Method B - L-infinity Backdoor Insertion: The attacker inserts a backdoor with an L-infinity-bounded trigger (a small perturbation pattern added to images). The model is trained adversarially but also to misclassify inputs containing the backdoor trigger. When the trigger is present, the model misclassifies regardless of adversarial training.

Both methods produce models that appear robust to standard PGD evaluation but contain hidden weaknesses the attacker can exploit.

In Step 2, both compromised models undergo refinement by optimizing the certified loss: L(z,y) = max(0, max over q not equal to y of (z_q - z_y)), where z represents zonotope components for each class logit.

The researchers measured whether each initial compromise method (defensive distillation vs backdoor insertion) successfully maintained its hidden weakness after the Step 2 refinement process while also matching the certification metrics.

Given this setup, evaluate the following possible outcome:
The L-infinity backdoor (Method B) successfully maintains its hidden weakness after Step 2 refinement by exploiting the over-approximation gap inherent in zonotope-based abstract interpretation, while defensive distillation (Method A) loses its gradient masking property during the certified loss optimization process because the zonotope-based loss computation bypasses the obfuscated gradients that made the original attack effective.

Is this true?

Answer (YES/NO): NO